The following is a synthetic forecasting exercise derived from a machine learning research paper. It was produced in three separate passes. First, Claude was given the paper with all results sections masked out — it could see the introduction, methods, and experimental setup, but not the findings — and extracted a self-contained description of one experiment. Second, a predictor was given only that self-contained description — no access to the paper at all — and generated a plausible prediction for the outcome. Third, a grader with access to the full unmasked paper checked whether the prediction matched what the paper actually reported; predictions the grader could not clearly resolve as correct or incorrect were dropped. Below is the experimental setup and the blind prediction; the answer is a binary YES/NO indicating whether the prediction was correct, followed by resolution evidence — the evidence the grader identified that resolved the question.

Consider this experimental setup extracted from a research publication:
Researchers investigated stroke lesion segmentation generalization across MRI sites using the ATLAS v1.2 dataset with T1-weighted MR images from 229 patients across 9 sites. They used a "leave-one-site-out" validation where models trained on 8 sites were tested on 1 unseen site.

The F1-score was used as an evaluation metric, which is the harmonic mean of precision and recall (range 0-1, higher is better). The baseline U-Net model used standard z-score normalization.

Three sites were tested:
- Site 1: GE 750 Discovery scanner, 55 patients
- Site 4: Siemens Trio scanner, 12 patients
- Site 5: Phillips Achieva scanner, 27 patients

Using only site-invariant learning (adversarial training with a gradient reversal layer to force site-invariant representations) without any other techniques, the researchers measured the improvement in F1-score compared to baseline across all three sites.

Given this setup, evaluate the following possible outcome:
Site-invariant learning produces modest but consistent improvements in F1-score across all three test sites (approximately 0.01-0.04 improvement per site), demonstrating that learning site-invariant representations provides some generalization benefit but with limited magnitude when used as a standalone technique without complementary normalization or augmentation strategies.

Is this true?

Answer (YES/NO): NO